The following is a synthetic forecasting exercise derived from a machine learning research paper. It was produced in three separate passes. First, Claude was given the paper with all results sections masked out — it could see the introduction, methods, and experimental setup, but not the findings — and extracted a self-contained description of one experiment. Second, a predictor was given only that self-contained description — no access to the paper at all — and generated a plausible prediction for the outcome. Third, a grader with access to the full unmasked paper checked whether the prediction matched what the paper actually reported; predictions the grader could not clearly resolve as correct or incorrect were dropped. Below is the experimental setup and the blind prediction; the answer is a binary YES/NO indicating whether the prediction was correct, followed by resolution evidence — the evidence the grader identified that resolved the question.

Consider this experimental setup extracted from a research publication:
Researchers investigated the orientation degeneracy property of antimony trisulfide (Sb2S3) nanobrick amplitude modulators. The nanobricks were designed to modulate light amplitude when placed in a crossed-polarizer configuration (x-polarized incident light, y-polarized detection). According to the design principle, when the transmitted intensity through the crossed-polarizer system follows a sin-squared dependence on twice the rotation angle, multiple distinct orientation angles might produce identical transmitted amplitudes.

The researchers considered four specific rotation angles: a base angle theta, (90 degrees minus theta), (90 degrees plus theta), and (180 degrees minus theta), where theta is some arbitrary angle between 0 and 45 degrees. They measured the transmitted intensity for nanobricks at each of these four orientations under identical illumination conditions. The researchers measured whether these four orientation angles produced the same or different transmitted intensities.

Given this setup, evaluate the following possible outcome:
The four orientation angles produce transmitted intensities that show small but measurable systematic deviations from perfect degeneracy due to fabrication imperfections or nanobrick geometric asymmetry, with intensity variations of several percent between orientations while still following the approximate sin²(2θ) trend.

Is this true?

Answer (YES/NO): NO